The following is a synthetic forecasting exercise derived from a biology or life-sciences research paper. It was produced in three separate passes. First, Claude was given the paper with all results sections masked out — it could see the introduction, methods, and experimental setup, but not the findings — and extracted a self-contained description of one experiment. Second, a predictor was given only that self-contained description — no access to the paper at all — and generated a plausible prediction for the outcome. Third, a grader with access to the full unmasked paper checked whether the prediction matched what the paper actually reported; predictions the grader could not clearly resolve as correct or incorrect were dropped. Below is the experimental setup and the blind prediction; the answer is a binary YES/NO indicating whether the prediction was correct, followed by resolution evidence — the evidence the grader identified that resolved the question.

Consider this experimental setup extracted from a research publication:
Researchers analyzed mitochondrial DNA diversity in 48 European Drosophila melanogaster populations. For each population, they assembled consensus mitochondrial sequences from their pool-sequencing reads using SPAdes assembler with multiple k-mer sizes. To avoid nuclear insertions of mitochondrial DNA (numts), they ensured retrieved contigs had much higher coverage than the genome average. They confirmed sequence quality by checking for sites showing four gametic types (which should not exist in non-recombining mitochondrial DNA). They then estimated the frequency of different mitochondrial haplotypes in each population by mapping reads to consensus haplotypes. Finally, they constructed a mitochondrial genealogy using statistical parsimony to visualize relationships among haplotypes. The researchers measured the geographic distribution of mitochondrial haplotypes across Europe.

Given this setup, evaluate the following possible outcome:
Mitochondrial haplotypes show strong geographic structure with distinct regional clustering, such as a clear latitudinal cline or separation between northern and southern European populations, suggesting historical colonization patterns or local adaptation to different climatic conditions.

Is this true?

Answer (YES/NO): NO